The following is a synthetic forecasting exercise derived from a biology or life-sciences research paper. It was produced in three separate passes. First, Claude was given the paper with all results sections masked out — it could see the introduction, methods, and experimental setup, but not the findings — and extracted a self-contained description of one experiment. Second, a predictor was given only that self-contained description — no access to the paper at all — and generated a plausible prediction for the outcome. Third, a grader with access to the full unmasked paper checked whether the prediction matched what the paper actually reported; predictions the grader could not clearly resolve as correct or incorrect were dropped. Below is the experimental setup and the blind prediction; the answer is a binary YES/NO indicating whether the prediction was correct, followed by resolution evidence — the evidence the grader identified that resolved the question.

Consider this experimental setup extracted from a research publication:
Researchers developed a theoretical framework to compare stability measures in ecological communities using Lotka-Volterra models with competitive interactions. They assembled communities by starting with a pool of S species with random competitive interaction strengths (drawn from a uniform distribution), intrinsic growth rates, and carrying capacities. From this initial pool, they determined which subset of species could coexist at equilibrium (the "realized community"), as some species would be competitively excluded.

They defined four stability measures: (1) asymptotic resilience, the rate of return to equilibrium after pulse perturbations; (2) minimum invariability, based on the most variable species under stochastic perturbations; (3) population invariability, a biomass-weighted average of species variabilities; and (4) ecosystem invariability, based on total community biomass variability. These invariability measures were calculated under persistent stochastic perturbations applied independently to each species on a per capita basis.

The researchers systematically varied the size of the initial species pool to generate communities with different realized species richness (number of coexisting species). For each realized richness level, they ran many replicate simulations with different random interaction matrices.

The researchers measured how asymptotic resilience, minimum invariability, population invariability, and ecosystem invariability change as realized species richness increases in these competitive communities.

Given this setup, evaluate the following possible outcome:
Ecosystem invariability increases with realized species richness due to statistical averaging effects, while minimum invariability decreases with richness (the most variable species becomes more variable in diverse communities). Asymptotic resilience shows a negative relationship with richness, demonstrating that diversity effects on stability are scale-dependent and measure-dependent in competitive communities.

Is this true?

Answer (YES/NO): YES